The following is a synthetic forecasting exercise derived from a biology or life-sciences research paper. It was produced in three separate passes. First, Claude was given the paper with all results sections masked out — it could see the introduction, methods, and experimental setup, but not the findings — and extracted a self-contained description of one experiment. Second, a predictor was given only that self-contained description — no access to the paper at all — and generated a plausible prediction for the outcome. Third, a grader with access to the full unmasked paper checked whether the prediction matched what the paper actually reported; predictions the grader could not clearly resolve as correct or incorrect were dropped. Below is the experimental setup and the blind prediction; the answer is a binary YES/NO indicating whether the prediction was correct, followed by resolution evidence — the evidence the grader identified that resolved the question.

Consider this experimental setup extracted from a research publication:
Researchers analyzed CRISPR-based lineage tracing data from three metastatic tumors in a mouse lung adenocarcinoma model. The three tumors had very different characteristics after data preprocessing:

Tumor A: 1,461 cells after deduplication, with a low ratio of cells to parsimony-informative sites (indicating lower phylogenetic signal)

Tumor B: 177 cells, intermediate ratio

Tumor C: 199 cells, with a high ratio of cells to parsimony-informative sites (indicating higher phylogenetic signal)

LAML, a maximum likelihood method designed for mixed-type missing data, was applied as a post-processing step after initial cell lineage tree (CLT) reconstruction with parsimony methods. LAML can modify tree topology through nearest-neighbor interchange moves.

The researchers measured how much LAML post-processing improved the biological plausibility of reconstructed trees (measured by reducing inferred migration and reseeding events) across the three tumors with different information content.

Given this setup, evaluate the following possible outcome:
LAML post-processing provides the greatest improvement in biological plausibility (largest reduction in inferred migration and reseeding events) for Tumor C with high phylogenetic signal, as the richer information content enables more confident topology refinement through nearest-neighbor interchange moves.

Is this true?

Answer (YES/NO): NO